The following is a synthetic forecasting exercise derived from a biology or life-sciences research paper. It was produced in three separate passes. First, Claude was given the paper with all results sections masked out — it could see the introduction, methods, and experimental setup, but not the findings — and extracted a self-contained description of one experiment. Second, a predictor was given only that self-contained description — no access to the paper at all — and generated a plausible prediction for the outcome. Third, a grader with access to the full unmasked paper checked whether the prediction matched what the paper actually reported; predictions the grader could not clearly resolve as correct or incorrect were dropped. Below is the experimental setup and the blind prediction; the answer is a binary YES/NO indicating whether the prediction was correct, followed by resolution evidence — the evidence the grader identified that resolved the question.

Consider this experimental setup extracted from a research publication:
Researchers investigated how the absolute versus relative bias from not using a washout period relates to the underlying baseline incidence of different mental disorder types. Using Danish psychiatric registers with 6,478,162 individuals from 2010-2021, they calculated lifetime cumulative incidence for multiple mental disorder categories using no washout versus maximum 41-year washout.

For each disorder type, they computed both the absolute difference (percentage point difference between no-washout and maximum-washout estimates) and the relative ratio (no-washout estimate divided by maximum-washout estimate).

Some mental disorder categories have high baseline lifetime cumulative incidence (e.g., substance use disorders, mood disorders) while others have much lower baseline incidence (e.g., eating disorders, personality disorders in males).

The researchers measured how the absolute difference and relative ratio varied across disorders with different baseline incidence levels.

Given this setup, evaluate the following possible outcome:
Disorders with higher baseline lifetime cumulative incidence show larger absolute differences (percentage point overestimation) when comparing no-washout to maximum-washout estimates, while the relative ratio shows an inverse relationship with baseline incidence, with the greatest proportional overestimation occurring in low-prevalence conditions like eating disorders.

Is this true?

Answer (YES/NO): NO